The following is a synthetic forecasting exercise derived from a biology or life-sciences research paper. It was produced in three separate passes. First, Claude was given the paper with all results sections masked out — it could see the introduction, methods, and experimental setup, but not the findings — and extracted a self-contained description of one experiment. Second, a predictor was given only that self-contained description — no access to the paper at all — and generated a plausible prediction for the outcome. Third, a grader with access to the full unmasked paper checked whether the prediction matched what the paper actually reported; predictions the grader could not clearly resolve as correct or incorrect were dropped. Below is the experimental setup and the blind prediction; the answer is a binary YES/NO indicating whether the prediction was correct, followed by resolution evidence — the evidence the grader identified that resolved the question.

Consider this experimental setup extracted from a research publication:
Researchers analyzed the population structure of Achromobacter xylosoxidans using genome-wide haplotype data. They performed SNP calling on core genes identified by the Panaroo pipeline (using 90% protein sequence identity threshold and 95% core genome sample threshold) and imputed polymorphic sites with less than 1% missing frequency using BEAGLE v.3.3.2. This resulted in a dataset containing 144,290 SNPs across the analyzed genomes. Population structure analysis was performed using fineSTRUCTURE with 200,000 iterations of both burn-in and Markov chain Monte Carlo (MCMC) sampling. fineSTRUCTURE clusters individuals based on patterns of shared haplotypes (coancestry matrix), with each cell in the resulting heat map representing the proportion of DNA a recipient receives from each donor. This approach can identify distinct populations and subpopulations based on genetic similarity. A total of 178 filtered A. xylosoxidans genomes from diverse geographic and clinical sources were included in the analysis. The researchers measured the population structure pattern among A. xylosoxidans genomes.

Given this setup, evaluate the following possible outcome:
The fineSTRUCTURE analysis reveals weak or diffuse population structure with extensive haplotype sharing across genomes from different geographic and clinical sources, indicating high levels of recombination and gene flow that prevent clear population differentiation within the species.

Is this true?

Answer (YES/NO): NO